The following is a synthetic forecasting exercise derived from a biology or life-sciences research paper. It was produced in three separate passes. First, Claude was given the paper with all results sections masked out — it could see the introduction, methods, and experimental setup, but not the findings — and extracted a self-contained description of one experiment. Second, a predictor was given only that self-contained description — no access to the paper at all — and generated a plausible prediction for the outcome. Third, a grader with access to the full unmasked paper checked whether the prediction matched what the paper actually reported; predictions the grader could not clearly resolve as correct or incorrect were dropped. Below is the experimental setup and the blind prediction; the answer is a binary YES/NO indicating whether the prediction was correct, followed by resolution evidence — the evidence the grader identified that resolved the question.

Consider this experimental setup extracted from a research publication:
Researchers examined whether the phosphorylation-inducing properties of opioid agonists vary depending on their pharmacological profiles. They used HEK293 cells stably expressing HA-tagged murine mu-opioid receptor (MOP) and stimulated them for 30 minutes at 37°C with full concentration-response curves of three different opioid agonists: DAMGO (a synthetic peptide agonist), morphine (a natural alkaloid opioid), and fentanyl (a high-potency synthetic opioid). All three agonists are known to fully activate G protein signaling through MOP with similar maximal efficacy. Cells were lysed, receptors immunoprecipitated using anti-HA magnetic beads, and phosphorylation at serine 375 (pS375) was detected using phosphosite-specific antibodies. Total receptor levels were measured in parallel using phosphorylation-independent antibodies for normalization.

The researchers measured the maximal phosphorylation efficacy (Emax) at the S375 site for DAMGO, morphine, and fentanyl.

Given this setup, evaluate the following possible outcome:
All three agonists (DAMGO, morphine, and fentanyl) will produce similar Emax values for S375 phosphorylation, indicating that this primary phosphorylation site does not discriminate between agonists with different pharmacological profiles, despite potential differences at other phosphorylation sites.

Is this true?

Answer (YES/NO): NO